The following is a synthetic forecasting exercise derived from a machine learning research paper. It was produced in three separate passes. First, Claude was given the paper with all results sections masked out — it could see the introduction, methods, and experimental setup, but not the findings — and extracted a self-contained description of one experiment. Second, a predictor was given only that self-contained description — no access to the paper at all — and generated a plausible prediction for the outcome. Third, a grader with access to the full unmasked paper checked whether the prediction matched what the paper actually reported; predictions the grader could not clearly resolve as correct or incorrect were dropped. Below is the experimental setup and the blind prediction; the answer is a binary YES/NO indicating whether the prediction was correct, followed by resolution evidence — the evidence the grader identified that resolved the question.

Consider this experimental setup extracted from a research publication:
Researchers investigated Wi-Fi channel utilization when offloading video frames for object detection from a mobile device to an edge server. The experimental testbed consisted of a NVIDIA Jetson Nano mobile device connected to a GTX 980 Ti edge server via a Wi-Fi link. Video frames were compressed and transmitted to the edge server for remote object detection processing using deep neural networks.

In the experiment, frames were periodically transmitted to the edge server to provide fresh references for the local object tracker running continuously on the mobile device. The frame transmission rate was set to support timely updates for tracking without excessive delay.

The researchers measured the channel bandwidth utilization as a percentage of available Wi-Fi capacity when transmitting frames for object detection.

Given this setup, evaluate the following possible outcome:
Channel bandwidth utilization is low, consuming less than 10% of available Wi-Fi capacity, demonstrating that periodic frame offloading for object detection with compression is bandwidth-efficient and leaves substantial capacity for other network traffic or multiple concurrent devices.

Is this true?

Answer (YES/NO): NO